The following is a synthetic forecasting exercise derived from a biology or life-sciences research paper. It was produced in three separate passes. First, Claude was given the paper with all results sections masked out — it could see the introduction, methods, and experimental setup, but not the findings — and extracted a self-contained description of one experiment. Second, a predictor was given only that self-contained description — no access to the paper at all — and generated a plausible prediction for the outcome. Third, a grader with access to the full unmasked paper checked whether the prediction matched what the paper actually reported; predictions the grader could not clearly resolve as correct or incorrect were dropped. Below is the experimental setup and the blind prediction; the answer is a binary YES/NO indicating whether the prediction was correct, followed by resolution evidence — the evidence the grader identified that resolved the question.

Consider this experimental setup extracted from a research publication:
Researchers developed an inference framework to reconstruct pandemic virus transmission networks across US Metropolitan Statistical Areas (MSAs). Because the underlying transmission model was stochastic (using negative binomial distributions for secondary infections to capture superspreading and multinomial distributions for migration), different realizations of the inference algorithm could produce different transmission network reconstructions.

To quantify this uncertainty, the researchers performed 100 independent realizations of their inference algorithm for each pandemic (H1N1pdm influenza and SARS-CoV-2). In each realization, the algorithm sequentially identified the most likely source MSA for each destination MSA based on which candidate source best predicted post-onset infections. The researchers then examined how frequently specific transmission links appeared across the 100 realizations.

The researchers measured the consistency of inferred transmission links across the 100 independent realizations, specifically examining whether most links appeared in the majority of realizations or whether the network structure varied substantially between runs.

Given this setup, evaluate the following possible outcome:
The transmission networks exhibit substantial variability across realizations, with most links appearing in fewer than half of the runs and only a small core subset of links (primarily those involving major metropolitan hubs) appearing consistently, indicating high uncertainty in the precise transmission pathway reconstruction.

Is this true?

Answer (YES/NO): YES